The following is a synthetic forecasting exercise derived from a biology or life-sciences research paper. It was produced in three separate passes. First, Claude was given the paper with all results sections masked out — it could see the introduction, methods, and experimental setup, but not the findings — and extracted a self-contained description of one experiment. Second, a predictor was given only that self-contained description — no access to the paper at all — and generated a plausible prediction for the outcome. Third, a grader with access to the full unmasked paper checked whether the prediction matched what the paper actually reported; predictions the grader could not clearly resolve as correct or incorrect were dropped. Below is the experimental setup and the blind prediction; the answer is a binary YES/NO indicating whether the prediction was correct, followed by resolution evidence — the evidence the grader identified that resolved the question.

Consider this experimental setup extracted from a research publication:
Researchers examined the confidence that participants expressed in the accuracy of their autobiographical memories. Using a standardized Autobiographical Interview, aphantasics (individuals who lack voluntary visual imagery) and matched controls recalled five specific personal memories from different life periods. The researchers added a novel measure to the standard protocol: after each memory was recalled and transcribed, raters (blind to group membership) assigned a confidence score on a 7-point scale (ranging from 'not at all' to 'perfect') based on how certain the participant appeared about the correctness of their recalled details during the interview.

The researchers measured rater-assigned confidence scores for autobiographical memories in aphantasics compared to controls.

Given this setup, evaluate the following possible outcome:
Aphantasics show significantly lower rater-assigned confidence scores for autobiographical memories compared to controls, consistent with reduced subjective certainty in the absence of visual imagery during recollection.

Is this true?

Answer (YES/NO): YES